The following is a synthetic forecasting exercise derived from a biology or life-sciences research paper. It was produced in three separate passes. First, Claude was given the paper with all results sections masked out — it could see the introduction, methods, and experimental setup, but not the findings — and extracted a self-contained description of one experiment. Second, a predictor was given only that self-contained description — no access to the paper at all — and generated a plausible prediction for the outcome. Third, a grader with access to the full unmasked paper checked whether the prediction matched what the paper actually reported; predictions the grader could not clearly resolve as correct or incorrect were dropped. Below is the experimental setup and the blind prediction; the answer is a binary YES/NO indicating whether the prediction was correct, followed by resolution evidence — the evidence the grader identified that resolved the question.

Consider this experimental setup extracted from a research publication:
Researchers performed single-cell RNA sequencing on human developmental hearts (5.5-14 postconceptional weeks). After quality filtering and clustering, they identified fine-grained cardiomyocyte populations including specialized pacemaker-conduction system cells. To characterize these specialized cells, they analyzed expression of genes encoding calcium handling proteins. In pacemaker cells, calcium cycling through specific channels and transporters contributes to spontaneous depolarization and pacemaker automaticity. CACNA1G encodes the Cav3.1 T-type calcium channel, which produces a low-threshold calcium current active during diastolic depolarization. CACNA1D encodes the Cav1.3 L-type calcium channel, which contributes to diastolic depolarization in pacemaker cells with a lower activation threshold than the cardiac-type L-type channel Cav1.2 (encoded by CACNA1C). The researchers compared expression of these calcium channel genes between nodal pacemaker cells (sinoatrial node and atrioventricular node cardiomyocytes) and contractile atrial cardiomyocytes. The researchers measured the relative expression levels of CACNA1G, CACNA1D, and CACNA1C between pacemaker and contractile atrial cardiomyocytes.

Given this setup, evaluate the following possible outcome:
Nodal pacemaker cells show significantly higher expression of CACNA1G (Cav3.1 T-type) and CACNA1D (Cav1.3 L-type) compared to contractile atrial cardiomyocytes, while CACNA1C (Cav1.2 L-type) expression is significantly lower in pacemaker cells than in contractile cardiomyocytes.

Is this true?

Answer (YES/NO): NO